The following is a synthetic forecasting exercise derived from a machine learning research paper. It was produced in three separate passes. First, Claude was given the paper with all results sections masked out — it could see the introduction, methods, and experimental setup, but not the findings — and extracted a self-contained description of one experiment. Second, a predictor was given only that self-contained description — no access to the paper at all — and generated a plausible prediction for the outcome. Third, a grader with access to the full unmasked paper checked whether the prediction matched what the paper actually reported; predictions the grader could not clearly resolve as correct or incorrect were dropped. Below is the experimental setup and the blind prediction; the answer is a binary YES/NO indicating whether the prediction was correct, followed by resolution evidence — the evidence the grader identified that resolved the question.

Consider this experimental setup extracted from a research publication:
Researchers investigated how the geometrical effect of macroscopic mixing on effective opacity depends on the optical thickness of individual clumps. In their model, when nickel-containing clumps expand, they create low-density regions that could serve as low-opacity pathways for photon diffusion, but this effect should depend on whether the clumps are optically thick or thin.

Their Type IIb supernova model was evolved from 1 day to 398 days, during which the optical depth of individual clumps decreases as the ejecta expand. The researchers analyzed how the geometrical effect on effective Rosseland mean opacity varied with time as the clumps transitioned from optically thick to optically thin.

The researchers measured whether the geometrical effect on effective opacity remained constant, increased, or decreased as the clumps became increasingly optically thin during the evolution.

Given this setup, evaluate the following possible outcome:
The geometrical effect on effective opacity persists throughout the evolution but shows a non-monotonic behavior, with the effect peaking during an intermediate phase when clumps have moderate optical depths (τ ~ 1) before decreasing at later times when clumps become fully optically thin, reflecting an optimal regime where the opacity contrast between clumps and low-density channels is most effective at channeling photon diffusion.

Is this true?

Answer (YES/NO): NO